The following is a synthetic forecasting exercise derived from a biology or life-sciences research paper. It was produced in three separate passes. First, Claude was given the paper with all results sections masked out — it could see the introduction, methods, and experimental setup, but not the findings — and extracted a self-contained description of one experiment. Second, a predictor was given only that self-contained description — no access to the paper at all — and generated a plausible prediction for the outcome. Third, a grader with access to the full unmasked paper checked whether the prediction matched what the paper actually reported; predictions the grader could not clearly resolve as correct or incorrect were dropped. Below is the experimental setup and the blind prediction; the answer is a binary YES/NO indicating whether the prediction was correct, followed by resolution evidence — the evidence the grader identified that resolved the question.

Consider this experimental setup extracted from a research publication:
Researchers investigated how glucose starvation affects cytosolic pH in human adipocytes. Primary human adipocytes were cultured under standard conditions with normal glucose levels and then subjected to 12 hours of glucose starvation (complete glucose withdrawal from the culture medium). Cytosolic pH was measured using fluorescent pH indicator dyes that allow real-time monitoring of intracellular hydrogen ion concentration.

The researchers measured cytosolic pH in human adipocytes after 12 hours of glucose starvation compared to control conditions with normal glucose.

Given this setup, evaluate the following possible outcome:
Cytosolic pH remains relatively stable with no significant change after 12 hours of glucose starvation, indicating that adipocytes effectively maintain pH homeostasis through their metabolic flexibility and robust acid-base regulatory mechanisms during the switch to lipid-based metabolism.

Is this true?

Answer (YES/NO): NO